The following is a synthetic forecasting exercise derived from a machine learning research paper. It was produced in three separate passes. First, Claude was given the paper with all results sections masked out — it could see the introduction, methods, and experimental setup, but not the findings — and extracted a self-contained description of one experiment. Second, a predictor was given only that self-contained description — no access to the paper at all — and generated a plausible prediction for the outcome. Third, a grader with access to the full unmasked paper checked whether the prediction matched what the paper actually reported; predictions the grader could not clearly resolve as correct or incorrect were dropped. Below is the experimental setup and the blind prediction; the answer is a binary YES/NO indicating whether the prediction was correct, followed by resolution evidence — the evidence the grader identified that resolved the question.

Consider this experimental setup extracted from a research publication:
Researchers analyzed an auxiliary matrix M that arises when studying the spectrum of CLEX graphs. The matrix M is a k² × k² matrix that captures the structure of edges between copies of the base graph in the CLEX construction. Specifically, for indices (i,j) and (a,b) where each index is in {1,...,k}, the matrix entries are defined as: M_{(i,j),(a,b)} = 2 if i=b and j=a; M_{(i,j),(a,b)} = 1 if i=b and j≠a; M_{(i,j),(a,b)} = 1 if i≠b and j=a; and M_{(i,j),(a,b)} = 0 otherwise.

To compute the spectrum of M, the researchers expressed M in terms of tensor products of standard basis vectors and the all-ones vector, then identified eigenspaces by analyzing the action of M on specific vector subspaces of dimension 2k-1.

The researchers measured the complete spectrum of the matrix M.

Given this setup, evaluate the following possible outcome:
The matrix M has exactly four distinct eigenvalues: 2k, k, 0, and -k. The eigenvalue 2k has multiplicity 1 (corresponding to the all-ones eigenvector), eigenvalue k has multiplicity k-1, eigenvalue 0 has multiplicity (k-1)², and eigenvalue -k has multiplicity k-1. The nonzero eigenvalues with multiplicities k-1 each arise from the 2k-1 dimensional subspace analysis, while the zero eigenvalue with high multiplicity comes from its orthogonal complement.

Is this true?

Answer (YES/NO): YES